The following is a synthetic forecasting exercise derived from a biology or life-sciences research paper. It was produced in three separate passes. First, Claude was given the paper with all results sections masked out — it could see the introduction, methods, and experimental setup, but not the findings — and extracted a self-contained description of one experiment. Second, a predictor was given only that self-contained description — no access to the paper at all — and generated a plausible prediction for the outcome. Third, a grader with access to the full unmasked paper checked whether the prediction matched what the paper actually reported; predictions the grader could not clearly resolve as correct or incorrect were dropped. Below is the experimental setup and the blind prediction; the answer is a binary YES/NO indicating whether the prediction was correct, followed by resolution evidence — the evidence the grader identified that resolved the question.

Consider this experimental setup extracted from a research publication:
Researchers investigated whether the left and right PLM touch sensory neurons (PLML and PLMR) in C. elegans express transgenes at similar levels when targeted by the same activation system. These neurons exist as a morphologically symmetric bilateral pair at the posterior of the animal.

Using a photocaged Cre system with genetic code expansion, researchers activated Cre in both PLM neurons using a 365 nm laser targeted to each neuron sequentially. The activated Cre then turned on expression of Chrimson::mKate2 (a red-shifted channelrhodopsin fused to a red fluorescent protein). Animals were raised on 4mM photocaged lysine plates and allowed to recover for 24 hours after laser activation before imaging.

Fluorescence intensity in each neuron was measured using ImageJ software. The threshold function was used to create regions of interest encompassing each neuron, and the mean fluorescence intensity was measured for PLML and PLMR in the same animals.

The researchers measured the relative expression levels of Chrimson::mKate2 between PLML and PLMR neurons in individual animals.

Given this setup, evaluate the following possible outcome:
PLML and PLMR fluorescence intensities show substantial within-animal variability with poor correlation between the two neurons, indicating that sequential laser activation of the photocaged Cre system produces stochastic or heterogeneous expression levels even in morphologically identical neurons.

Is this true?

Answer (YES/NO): NO